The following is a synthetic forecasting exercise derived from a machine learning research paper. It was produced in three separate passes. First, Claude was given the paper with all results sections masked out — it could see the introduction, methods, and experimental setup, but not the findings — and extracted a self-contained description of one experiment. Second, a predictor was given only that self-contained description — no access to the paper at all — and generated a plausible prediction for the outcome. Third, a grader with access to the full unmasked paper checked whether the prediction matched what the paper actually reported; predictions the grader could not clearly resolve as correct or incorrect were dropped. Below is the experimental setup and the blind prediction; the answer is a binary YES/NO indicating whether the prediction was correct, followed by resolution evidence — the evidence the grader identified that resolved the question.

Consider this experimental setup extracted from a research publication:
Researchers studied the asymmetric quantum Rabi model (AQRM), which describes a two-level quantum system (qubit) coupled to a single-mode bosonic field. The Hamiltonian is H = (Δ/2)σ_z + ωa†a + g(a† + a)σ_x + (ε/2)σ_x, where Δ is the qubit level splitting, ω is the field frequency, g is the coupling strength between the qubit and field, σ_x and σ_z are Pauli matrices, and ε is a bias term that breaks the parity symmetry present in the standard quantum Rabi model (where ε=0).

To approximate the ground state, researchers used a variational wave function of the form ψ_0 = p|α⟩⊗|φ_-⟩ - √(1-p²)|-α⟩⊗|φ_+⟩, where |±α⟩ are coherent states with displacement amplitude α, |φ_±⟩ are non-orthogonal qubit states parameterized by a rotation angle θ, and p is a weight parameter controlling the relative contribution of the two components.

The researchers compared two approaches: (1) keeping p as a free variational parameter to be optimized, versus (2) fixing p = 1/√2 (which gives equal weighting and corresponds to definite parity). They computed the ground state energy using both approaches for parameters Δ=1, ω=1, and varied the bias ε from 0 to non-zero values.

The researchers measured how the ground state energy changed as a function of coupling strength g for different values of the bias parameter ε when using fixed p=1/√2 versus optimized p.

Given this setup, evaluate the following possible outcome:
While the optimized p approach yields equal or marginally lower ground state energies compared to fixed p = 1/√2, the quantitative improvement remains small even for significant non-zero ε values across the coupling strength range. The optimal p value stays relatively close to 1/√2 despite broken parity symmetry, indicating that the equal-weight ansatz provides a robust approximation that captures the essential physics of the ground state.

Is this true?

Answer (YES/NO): NO